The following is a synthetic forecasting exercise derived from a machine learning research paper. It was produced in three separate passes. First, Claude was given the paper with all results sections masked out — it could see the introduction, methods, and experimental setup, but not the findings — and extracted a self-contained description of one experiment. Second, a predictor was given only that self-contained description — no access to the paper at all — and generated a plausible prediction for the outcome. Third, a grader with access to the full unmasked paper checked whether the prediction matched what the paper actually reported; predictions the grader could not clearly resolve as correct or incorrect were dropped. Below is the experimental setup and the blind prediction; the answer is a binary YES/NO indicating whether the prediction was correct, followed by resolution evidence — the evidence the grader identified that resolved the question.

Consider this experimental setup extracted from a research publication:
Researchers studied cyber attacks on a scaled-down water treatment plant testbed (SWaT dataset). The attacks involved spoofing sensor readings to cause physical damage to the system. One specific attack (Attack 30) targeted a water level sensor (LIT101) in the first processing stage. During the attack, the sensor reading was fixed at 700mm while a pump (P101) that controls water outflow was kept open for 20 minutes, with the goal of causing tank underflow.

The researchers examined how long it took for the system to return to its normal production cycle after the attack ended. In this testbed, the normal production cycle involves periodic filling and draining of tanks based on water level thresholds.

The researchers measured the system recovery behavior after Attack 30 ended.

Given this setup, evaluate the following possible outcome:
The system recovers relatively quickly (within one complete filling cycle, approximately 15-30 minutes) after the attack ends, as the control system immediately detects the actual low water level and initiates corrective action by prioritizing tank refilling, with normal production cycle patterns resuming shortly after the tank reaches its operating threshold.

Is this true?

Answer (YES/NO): NO